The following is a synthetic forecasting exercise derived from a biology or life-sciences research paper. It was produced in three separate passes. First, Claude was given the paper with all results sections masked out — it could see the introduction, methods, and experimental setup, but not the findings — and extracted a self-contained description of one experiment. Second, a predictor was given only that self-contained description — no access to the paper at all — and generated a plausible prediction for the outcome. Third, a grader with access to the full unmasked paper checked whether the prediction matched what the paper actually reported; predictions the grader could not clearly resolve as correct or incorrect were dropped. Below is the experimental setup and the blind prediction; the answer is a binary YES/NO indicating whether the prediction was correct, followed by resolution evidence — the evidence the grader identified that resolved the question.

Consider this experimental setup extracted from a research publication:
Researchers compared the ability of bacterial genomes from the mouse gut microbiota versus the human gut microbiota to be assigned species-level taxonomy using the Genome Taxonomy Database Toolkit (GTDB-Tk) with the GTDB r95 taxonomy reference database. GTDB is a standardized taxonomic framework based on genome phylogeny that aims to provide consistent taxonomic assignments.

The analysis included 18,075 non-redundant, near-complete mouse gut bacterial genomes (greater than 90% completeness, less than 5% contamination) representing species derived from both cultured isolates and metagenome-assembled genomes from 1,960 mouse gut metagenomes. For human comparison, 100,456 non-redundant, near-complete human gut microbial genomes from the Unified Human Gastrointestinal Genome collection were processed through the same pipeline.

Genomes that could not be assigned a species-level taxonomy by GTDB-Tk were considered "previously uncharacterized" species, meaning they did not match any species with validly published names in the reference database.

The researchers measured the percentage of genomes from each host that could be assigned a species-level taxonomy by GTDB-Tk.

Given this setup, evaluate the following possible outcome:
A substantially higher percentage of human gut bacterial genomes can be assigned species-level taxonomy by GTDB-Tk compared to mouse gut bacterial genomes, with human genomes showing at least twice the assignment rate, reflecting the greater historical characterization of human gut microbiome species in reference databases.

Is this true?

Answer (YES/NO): YES